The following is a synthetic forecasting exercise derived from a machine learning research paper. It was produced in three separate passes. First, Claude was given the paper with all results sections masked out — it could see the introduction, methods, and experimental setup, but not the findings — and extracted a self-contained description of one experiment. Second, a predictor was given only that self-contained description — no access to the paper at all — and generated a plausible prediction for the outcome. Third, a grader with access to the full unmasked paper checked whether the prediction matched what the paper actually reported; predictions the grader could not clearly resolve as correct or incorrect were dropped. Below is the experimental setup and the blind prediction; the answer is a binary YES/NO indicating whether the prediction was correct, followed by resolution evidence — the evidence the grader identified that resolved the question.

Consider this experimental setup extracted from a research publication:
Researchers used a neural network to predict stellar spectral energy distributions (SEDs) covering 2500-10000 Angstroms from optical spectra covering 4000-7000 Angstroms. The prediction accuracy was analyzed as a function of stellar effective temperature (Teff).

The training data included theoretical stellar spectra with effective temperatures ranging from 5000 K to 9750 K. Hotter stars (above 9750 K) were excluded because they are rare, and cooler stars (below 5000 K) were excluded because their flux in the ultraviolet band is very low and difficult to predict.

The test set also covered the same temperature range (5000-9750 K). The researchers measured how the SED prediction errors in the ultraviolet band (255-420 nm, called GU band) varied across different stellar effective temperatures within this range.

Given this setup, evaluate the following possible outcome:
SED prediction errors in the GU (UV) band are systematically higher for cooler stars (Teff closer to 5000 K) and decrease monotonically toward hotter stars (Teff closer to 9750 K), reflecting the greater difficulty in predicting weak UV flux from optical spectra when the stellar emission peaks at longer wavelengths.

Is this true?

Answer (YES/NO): YES